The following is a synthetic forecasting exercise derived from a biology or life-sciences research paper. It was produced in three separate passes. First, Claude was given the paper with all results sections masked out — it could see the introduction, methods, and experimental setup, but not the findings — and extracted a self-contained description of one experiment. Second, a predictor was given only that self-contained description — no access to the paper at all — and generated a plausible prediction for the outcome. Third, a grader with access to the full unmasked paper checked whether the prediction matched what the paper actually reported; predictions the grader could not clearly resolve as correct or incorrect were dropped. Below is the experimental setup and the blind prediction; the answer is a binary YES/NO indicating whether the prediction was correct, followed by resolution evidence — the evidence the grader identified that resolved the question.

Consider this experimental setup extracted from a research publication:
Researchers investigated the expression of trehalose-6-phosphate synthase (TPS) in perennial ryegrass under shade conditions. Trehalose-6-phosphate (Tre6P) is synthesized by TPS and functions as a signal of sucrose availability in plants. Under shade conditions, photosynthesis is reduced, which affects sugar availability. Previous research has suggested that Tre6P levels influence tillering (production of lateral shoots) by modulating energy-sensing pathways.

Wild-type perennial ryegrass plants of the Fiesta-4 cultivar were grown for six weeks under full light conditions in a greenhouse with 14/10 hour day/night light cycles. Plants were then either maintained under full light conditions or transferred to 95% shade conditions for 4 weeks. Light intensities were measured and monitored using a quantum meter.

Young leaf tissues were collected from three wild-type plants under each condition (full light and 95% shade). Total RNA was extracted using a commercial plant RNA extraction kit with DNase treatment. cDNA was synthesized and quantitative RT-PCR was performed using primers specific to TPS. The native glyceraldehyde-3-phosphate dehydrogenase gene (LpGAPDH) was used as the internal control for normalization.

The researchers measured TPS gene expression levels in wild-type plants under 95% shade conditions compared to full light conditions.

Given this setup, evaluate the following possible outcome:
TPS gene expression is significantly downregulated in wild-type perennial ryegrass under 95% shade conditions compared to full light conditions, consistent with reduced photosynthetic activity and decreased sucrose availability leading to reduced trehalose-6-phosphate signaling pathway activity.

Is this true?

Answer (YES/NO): YES